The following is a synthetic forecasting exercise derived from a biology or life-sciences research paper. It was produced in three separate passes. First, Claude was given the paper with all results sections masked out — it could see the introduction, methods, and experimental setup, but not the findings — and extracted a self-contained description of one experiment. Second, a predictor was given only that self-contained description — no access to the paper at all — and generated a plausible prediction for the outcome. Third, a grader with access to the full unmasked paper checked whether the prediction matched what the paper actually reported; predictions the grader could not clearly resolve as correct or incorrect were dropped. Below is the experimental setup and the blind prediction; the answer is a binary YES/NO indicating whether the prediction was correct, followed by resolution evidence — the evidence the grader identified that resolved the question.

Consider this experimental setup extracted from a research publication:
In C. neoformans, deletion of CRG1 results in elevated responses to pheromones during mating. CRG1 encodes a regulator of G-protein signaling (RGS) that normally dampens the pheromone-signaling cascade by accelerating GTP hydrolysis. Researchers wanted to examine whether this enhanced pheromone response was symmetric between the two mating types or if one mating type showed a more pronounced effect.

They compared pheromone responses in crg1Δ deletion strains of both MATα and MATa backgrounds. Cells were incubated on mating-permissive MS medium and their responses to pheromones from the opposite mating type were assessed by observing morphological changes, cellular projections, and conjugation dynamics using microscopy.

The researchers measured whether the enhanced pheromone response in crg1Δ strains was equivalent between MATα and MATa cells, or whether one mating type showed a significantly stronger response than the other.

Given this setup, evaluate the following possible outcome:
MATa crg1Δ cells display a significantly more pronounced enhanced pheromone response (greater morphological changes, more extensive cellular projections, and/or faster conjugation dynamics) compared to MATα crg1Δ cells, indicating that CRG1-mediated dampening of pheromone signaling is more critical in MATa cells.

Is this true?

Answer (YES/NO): NO